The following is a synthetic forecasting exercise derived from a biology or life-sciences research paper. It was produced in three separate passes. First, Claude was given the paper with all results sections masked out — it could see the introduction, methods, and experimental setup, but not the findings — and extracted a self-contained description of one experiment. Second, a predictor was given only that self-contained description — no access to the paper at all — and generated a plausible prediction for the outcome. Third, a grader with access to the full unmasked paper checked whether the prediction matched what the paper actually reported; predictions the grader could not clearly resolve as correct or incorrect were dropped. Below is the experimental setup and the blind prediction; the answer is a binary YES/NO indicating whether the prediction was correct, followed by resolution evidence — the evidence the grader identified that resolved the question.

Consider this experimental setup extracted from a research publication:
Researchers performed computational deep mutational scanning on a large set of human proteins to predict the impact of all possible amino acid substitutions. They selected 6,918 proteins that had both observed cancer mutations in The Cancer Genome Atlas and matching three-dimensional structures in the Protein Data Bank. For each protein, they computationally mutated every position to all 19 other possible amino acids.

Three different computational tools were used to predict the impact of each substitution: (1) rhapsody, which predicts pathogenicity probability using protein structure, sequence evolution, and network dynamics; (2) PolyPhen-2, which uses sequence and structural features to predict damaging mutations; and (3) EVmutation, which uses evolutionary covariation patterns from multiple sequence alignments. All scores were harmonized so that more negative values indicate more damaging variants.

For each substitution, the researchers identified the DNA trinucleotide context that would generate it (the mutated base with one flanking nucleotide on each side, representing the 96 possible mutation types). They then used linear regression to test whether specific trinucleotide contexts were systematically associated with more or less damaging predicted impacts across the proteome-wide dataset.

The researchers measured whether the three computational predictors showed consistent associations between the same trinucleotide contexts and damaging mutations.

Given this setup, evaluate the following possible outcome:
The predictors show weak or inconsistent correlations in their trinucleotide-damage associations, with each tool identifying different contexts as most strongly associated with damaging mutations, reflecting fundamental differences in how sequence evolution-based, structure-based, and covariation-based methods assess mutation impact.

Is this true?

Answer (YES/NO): NO